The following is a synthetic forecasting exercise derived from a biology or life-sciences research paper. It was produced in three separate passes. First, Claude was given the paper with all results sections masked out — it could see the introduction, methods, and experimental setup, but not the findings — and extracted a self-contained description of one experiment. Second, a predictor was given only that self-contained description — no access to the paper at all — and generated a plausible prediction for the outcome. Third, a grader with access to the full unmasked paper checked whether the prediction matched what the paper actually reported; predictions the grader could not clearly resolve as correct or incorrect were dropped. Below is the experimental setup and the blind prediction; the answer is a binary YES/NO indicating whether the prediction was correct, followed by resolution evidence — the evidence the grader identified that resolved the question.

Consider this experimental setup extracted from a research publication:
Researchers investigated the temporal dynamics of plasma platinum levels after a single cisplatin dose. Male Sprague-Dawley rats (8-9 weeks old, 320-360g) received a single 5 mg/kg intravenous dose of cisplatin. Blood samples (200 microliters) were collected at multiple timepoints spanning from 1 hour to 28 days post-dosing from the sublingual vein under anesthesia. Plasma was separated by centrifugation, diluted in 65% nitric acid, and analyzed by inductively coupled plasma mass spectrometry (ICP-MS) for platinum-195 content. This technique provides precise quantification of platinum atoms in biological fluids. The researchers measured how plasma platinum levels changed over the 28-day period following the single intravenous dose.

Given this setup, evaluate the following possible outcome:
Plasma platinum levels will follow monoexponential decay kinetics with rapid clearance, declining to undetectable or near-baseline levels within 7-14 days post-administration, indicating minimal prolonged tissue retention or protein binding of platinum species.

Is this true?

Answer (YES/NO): NO